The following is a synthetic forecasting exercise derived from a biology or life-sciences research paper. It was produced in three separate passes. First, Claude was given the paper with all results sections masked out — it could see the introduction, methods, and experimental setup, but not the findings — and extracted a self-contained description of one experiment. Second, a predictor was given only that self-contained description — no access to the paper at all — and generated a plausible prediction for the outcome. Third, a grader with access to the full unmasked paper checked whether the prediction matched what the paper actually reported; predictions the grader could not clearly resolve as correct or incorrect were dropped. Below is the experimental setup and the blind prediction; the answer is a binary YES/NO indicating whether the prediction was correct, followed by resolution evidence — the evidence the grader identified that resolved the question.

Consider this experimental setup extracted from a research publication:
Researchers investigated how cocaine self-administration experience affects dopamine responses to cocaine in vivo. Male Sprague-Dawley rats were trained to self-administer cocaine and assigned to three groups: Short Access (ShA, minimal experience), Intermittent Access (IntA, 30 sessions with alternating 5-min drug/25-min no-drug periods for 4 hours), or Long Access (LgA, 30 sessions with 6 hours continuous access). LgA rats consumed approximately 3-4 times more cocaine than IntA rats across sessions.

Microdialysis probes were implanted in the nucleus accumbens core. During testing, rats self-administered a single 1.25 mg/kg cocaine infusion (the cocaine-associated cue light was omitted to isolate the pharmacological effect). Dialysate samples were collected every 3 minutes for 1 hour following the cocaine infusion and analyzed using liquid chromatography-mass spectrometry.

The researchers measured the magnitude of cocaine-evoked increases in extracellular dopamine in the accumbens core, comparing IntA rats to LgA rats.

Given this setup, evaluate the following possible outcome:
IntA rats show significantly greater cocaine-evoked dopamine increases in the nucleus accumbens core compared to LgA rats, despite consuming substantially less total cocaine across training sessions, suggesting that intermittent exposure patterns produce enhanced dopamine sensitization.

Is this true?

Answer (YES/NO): YES